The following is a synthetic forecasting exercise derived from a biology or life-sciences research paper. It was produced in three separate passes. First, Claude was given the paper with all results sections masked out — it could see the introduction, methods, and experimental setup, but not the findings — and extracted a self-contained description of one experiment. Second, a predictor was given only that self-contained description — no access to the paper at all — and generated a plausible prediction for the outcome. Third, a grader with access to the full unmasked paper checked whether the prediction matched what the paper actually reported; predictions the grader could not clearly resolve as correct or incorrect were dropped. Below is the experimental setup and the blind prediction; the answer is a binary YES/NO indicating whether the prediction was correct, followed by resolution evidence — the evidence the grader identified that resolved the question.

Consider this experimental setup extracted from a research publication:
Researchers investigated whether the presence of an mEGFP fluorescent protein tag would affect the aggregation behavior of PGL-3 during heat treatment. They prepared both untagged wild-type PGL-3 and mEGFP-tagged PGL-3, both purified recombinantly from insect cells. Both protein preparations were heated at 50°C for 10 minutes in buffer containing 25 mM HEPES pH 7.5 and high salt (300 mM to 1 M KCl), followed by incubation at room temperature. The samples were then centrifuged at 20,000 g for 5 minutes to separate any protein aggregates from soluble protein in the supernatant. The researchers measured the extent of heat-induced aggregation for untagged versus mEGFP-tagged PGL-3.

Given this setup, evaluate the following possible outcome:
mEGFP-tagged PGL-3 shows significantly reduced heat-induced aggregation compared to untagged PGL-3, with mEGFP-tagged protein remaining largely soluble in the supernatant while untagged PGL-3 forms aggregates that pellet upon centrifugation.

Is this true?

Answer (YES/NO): YES